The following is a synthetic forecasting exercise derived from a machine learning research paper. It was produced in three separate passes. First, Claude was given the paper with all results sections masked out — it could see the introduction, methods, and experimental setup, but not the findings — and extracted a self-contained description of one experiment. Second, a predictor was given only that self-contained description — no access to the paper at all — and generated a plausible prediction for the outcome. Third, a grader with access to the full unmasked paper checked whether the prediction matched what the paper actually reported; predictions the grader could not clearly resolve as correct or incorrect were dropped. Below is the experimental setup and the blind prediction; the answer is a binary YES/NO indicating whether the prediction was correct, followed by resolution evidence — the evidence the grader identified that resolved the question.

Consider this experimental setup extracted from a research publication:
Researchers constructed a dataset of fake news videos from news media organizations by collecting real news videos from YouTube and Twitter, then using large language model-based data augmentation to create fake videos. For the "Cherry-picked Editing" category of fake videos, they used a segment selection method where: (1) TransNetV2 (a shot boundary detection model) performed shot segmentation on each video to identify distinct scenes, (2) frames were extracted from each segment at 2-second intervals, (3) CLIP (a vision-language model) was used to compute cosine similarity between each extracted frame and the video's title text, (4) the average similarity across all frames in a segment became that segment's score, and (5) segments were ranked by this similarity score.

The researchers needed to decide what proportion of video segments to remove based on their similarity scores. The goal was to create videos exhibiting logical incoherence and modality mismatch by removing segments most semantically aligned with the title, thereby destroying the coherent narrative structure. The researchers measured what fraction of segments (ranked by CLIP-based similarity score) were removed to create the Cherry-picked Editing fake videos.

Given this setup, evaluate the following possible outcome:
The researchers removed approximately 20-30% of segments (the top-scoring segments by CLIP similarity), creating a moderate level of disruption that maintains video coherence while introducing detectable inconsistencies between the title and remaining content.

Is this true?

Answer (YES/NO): NO